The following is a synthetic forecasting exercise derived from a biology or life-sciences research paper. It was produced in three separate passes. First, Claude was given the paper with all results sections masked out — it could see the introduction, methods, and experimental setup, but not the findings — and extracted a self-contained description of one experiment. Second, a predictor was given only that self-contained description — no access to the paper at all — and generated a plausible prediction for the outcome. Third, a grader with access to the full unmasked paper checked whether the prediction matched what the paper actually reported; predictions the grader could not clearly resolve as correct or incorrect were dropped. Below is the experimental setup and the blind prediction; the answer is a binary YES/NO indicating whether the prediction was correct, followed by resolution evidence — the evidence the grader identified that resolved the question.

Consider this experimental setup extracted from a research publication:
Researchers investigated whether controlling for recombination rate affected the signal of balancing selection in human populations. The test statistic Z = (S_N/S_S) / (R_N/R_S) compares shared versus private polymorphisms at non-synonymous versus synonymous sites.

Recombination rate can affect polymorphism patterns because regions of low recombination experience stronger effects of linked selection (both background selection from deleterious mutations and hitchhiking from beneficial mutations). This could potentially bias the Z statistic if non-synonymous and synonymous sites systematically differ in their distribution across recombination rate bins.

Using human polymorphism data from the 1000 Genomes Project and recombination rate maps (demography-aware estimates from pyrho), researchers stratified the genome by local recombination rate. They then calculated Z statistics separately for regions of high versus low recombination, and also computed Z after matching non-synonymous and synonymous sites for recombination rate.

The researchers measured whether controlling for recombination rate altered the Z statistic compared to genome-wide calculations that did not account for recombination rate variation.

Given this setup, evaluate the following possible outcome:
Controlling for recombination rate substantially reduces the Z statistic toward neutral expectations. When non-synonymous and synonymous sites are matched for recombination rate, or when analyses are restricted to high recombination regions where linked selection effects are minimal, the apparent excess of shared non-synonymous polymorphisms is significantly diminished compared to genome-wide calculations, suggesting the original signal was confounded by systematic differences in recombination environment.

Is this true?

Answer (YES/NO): NO